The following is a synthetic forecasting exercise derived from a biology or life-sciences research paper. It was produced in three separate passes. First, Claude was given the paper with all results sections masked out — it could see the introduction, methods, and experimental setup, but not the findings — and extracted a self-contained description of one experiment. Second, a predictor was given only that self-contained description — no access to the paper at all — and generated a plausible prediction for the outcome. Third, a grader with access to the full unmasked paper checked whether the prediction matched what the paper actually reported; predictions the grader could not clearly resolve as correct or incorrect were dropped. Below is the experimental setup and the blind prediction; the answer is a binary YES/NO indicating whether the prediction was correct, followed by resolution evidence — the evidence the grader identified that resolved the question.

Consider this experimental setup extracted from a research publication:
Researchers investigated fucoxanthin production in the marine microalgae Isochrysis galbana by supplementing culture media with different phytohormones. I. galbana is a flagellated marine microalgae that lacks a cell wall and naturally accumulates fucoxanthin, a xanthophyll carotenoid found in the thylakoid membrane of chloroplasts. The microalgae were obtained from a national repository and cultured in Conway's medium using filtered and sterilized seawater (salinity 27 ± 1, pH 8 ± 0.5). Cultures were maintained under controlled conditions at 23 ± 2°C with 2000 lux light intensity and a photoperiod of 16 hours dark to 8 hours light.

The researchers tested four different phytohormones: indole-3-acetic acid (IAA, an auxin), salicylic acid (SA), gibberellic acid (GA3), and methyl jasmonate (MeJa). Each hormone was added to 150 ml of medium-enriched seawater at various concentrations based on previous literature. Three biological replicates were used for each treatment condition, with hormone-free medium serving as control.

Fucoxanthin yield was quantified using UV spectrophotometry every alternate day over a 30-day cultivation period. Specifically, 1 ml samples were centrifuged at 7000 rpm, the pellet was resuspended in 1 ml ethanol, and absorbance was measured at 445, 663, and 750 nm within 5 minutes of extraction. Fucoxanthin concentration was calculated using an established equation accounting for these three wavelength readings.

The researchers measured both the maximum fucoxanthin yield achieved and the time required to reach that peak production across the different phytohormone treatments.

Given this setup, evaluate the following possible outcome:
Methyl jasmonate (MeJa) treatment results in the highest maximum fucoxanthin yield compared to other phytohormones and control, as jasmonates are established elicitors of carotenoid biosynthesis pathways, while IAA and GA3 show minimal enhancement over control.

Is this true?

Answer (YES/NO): NO